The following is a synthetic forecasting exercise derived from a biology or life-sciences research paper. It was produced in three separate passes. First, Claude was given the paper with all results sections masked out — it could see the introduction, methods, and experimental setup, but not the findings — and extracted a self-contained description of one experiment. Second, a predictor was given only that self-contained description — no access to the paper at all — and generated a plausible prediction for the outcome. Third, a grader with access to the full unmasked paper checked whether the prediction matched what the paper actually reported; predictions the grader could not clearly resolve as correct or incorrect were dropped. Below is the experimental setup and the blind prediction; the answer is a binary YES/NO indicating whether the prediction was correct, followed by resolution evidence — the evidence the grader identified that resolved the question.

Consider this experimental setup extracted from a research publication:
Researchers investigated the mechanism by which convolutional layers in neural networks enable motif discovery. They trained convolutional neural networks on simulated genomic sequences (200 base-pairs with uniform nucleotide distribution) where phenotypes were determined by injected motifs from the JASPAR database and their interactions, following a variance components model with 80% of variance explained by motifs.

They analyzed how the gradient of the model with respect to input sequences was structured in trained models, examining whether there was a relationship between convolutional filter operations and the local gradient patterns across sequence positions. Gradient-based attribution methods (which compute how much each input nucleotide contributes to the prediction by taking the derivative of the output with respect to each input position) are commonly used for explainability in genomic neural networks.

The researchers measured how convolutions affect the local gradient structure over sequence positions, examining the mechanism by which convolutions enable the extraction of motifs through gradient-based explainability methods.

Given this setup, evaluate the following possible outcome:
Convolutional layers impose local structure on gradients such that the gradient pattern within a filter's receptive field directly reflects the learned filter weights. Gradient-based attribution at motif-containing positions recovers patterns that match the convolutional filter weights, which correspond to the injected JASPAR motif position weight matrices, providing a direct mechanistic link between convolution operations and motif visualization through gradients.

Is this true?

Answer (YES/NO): NO